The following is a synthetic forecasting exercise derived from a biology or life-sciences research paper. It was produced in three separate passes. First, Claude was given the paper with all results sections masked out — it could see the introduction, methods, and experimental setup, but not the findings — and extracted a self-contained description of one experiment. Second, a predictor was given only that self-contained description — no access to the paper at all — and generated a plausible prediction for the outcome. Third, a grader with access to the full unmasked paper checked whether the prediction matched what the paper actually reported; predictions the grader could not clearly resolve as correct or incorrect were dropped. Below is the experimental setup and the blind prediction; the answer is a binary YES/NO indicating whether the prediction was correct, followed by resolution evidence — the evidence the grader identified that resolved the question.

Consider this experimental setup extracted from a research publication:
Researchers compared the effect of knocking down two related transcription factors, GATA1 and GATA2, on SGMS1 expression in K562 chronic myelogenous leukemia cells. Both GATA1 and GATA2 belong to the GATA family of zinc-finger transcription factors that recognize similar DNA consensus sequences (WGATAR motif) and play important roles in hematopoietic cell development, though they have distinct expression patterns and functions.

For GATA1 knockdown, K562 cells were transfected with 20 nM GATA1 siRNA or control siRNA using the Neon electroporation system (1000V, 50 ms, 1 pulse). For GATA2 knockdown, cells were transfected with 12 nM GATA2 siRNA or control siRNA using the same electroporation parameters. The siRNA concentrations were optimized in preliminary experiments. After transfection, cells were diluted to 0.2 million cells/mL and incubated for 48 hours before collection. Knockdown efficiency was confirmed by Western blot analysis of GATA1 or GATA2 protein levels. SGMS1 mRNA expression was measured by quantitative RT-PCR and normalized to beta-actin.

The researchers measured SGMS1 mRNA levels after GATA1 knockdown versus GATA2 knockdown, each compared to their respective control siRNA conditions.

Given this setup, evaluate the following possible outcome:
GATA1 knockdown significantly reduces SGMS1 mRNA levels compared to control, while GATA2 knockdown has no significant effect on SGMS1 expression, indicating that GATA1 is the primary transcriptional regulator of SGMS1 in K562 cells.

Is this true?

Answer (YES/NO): YES